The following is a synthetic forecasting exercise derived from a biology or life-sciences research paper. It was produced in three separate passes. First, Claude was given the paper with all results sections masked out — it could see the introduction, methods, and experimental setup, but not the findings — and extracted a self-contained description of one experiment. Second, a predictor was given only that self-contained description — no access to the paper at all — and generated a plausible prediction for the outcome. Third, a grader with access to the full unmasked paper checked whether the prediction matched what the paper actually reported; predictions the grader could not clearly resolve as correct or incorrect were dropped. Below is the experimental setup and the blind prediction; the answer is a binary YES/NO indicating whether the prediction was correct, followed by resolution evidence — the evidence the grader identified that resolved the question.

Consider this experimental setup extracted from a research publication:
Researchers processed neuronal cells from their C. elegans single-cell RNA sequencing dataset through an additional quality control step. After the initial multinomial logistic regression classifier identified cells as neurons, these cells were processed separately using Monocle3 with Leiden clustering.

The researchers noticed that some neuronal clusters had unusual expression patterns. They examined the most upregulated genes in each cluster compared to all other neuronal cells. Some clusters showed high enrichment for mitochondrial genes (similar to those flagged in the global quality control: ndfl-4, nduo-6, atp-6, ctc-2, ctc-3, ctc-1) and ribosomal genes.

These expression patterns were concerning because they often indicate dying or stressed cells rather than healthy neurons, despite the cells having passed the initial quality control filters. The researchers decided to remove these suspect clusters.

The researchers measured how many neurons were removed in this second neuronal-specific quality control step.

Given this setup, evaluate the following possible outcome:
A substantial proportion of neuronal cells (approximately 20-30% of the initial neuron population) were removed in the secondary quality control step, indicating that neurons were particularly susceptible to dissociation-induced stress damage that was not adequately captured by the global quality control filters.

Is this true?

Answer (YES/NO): NO